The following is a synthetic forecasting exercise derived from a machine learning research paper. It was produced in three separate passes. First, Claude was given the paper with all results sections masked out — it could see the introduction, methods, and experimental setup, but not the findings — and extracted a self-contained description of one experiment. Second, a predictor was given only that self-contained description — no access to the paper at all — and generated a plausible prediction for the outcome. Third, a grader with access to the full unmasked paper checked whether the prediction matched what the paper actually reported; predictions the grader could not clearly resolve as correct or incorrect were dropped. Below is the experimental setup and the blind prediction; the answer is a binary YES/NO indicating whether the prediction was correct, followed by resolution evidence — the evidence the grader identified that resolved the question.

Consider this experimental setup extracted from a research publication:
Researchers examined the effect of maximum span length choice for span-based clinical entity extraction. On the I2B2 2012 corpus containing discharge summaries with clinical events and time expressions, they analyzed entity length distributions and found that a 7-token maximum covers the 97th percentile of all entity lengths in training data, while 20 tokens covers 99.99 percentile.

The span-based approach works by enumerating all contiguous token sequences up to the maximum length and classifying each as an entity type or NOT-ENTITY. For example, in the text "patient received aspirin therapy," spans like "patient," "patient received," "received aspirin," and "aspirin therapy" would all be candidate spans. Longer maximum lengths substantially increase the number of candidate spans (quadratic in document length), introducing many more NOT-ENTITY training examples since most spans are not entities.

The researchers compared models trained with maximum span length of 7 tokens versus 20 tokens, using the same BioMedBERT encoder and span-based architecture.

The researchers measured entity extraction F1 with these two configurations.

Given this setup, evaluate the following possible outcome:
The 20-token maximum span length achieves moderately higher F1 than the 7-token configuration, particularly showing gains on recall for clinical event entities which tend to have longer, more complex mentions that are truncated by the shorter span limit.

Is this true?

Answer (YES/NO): NO